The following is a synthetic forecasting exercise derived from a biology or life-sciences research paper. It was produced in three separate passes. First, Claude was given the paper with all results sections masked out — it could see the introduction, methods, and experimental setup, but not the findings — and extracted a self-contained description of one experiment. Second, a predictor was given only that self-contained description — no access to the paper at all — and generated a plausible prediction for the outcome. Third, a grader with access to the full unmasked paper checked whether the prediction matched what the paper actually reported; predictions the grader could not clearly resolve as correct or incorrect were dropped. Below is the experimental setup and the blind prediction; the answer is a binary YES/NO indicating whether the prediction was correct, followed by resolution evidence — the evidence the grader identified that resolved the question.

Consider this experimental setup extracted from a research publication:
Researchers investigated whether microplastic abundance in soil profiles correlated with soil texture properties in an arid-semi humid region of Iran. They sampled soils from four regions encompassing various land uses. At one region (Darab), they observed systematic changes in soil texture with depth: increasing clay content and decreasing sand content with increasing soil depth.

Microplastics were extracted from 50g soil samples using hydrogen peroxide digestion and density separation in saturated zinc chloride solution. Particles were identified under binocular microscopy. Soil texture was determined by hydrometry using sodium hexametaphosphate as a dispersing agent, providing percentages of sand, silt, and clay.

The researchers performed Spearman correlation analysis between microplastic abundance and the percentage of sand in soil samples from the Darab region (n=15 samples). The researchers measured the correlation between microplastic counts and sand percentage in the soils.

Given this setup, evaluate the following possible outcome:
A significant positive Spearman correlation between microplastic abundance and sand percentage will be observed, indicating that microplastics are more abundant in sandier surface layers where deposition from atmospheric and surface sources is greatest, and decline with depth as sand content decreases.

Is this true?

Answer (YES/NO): NO